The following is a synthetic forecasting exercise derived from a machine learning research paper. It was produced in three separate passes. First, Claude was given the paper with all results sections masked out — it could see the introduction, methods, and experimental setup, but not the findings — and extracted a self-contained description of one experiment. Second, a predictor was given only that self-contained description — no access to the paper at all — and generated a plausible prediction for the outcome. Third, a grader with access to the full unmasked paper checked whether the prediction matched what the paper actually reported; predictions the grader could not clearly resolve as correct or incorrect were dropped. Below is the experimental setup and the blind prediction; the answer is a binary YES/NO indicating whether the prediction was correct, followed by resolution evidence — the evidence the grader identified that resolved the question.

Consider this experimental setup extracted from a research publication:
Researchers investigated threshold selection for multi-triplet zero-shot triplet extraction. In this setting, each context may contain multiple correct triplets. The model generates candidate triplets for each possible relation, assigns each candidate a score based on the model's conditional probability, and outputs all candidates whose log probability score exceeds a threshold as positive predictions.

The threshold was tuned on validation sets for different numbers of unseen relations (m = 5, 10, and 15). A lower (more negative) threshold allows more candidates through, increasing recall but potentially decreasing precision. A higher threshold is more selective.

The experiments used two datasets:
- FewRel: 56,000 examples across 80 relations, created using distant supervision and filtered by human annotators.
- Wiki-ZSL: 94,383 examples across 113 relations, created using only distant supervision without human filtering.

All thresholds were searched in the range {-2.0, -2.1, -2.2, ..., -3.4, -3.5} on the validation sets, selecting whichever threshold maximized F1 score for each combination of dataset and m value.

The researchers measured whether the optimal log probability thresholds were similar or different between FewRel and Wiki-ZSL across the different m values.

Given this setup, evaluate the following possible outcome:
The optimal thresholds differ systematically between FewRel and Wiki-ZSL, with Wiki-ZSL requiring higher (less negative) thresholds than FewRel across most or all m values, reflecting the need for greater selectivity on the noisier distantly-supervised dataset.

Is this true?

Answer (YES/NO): NO